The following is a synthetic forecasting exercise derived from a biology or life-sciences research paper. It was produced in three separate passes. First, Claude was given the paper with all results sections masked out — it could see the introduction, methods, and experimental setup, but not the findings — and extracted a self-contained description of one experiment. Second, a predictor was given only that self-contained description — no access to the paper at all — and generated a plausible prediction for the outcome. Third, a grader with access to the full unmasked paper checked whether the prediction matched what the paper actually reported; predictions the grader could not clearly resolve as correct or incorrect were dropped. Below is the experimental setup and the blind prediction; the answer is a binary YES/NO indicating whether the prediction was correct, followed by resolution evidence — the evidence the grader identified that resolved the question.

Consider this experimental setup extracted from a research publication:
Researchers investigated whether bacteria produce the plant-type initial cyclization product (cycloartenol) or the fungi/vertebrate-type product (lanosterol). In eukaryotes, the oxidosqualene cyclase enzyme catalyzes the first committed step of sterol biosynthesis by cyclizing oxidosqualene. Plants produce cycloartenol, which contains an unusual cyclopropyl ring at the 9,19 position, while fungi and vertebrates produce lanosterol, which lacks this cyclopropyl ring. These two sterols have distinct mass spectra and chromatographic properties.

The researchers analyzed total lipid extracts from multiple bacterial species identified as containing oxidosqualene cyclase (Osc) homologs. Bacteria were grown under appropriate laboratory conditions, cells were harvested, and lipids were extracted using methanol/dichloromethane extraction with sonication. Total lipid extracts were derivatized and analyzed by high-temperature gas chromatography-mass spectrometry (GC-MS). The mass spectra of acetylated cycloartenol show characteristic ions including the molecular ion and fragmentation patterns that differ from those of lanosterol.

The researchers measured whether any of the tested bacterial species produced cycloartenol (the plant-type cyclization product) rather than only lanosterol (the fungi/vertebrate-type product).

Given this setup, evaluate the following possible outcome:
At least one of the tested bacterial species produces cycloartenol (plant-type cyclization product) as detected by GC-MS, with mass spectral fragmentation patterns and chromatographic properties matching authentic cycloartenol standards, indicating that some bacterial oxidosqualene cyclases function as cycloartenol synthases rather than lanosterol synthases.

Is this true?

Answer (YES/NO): YES